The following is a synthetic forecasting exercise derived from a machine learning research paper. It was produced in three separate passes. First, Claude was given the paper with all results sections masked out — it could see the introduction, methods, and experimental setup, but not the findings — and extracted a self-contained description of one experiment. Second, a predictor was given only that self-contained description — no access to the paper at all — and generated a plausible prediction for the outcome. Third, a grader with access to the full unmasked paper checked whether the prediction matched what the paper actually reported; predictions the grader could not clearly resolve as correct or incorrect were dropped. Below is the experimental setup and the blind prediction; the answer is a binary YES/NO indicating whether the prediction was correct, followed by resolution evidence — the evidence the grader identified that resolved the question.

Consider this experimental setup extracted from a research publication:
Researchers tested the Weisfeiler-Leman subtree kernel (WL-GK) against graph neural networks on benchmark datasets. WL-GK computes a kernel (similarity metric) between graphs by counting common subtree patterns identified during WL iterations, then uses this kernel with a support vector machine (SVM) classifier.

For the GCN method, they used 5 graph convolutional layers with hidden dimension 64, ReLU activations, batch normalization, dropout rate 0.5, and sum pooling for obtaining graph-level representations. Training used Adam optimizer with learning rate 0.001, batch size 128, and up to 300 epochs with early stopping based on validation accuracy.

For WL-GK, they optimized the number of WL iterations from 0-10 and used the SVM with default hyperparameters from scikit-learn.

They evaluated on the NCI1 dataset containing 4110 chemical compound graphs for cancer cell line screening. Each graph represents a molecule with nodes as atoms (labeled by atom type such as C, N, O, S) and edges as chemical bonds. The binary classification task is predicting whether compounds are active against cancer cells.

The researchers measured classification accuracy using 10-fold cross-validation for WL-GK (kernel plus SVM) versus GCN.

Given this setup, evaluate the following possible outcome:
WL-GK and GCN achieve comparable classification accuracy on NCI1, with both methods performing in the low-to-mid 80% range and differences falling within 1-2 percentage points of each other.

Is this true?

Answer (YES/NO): NO